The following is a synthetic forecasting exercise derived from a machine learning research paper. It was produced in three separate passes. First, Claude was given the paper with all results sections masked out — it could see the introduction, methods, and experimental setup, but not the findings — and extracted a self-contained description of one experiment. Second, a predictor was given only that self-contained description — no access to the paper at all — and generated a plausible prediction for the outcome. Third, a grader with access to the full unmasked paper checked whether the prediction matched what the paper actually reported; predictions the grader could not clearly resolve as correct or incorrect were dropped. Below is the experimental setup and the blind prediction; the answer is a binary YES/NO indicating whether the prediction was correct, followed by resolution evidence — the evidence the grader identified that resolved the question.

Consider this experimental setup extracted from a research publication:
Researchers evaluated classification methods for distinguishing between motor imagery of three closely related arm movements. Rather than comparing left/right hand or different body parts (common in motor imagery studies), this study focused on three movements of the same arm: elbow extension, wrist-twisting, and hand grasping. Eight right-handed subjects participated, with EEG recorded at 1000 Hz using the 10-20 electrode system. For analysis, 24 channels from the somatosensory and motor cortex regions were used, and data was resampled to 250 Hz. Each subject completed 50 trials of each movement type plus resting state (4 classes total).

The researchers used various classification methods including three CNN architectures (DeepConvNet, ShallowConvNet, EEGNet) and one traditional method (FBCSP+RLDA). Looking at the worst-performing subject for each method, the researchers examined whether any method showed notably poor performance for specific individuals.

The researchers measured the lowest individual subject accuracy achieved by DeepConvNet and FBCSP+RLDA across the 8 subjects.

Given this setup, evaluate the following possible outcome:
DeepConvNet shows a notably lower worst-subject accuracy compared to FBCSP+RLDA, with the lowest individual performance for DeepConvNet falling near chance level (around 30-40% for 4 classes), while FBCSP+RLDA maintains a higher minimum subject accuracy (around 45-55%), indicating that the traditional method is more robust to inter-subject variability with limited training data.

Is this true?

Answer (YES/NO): NO